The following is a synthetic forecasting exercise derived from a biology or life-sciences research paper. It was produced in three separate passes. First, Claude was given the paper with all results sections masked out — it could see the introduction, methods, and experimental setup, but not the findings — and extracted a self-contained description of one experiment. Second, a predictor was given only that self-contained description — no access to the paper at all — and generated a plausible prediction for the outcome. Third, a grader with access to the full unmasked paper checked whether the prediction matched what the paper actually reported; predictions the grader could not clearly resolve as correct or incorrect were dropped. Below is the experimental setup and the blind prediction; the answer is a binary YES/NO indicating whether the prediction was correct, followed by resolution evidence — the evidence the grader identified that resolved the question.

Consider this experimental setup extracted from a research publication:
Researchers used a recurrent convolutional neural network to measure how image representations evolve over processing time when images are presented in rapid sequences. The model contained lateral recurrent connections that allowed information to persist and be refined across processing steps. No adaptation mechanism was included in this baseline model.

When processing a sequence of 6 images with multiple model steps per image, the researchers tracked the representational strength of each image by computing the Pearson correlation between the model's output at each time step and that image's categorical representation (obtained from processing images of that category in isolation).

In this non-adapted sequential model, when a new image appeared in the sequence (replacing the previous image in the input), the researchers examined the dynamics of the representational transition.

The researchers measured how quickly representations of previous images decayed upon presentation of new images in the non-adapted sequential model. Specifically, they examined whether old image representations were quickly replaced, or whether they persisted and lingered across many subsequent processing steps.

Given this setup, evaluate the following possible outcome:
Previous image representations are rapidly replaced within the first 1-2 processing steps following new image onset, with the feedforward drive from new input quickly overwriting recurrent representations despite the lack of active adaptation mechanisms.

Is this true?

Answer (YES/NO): NO